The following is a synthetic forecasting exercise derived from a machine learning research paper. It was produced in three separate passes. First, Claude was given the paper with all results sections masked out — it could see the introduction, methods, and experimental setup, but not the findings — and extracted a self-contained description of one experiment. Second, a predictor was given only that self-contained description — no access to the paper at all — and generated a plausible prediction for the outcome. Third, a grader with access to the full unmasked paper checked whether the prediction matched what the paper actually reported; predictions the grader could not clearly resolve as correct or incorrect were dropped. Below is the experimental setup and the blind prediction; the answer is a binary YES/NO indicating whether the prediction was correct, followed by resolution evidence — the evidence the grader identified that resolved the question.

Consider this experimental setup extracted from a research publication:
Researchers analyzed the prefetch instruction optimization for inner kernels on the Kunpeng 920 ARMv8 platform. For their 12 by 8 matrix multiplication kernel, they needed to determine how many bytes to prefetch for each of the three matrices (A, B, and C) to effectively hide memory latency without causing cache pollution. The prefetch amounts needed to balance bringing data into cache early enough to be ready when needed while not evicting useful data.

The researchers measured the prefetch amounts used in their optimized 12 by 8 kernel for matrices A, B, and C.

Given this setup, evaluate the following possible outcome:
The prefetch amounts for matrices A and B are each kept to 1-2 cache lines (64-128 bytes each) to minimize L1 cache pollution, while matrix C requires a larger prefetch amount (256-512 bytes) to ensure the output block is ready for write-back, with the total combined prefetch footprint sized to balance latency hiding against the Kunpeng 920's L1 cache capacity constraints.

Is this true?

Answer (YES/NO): NO